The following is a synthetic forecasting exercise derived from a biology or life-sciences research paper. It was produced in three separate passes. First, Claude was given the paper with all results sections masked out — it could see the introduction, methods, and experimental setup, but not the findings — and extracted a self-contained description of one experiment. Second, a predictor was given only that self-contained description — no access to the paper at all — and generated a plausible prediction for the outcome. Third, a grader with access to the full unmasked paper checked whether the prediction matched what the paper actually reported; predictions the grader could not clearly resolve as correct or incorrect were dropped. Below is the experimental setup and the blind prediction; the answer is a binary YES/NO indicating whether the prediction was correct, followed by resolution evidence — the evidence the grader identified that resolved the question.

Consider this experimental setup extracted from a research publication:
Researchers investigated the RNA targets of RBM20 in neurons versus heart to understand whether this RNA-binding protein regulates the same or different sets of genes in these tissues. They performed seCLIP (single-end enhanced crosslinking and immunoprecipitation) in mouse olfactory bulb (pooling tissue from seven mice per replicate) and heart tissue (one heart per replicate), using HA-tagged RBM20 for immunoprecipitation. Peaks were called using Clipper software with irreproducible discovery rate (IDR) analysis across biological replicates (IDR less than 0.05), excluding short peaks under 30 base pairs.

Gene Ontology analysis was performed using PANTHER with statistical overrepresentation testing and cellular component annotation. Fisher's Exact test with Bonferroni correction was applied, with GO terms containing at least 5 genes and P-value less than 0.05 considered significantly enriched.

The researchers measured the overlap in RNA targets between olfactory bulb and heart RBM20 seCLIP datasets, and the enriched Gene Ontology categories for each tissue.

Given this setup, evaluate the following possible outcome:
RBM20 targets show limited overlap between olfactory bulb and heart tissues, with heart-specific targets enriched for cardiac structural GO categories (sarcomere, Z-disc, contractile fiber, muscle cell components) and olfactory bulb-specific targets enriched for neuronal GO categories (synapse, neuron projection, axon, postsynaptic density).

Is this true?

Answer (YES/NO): YES